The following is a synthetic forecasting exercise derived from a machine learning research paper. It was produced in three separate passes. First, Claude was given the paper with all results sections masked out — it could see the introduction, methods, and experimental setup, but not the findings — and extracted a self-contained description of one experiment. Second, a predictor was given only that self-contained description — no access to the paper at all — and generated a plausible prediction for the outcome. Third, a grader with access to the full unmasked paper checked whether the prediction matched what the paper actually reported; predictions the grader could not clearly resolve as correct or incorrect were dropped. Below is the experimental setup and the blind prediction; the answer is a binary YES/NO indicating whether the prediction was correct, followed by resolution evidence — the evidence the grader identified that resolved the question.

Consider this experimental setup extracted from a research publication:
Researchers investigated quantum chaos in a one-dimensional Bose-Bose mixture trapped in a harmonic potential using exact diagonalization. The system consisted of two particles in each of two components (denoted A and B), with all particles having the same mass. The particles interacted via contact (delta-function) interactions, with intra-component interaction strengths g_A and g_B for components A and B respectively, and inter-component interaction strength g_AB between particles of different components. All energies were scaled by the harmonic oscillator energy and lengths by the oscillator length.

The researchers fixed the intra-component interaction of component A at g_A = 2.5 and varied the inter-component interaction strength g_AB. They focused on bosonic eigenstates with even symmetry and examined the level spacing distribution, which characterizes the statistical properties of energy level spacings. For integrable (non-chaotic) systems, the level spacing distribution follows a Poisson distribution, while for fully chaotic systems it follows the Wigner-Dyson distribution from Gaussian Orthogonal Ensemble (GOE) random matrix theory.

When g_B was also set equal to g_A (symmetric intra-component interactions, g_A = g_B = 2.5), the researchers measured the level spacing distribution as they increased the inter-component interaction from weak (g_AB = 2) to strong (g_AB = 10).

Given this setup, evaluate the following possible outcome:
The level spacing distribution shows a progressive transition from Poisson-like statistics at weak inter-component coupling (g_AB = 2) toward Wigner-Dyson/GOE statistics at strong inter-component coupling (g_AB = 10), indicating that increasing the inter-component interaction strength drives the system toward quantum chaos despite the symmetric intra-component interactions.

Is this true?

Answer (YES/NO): NO